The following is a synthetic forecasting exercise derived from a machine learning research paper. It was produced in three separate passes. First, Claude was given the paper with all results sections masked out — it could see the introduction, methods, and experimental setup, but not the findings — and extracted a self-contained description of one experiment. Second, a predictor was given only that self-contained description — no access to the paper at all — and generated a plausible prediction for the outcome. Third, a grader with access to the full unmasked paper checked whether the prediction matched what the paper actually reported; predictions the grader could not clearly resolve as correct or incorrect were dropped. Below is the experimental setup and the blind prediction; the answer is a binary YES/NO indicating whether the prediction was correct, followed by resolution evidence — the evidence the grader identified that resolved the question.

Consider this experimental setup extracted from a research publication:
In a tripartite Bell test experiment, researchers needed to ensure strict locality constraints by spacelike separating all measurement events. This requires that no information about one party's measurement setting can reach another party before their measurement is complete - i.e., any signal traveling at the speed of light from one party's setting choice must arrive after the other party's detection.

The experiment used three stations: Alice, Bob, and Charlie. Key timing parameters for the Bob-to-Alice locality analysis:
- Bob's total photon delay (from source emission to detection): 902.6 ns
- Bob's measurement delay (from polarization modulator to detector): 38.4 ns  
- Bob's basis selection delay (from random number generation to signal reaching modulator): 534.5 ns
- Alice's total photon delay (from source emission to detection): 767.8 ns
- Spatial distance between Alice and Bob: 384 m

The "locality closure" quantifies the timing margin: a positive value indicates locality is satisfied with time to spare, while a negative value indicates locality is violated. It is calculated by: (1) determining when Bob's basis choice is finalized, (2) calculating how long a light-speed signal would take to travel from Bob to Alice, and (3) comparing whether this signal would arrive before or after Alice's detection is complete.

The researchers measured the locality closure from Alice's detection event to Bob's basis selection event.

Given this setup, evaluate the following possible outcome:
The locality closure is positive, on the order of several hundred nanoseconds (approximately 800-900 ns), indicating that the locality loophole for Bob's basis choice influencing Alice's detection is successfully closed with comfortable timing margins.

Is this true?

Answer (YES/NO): YES